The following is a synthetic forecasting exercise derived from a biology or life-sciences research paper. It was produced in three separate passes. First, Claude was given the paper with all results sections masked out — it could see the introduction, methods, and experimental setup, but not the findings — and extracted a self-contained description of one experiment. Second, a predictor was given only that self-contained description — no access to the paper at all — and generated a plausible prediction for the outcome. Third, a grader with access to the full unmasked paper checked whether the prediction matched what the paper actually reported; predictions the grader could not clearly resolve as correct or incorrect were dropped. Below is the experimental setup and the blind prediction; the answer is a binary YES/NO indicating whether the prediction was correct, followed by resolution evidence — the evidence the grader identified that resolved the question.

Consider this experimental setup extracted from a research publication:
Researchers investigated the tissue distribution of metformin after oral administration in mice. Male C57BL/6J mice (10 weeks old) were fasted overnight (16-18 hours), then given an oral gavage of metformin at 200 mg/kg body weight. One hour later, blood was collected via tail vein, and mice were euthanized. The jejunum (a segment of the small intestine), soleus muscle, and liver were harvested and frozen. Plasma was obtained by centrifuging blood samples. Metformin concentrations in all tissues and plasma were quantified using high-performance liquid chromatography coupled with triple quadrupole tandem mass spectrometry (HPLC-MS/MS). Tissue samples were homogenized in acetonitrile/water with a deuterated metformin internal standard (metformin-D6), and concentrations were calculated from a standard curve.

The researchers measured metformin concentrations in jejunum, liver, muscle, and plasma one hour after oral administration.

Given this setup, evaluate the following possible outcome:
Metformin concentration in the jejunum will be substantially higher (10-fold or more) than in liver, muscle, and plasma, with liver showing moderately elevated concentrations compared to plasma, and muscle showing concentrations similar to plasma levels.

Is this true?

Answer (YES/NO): YES